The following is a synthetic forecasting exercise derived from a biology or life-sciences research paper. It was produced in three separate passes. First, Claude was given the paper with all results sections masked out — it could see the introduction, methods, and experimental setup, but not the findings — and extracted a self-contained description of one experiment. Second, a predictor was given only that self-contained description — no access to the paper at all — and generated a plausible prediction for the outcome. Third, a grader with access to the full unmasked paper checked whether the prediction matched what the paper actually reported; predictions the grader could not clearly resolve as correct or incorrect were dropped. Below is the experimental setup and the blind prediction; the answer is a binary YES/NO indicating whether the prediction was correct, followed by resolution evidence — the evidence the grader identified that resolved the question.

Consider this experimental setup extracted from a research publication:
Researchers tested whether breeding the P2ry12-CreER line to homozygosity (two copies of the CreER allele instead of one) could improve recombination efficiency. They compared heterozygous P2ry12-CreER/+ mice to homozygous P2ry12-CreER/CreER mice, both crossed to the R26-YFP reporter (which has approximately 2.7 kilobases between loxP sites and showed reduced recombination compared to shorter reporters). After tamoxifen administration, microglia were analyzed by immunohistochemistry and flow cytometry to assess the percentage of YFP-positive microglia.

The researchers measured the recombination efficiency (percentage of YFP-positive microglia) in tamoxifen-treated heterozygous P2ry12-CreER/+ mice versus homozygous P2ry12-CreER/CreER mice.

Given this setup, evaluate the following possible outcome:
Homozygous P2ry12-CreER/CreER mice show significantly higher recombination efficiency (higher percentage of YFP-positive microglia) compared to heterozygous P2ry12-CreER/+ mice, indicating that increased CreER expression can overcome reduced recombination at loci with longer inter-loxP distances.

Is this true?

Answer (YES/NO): YES